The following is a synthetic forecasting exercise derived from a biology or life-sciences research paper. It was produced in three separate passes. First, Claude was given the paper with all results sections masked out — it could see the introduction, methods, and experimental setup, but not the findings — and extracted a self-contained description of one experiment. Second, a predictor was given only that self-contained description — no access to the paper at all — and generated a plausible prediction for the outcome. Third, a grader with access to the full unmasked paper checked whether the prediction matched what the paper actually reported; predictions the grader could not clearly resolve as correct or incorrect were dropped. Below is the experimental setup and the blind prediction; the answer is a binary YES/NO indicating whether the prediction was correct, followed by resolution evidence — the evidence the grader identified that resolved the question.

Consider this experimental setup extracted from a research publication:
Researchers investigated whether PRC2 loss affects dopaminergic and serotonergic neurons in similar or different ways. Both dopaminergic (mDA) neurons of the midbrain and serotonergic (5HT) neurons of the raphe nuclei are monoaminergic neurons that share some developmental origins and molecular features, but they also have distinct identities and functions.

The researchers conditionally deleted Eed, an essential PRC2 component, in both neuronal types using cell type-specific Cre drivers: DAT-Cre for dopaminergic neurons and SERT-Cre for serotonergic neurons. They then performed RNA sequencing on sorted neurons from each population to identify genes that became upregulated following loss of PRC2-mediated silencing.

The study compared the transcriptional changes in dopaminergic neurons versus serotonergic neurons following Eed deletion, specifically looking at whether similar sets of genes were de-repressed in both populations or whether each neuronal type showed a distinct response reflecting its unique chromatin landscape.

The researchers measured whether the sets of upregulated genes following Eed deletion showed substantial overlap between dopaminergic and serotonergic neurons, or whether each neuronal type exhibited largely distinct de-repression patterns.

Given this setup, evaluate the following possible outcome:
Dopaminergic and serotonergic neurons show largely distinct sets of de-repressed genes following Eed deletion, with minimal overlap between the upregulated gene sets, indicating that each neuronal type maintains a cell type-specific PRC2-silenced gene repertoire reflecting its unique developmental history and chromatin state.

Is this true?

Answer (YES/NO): NO